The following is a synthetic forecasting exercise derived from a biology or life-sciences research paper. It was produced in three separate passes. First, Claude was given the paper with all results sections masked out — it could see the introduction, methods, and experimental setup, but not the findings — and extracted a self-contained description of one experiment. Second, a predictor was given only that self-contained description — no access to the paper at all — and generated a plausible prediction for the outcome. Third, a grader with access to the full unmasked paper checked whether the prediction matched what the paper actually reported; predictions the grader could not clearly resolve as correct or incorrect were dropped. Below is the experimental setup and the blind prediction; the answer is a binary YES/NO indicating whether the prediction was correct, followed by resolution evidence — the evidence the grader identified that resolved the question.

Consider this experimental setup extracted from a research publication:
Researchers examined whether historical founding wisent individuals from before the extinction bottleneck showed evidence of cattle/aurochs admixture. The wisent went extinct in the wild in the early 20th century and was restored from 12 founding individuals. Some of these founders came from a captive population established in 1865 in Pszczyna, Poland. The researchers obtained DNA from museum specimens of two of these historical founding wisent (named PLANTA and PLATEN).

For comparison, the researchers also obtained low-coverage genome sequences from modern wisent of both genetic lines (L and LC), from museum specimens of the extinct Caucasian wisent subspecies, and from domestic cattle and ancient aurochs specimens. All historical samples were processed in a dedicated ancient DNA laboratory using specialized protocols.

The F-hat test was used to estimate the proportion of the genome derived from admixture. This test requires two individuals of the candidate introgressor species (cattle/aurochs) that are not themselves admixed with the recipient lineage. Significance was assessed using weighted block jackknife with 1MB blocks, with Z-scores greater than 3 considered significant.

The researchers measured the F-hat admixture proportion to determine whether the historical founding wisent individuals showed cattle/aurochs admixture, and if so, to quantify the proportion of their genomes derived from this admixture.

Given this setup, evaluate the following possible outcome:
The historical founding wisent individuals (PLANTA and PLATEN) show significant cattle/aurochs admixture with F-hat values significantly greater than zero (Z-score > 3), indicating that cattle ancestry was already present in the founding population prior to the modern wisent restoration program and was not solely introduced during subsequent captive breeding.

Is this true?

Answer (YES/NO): NO